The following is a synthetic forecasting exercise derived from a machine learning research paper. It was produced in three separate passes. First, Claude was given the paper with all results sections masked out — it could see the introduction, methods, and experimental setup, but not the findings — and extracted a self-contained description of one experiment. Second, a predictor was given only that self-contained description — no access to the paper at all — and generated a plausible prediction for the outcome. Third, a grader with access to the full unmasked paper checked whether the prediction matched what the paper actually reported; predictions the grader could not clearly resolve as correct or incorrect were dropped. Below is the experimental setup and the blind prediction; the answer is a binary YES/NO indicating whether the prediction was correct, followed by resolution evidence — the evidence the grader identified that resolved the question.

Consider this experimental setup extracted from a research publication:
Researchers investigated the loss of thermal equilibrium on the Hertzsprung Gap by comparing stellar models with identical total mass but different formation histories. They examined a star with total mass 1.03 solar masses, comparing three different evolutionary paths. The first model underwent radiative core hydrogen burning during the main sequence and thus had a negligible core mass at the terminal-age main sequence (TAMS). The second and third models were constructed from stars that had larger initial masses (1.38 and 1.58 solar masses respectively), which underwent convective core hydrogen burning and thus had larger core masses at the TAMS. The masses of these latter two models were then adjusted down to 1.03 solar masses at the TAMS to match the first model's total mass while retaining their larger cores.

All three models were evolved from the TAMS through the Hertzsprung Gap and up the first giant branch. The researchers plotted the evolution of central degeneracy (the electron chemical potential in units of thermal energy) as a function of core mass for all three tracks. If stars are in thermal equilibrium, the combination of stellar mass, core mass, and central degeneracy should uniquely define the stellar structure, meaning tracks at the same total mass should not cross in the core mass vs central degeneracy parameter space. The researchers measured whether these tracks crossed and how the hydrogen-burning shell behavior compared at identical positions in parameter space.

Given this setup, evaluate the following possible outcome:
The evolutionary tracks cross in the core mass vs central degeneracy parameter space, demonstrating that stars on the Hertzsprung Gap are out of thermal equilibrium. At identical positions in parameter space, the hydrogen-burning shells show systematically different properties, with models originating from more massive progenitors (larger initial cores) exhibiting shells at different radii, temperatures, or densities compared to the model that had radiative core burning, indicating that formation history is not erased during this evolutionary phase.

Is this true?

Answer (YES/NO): YES